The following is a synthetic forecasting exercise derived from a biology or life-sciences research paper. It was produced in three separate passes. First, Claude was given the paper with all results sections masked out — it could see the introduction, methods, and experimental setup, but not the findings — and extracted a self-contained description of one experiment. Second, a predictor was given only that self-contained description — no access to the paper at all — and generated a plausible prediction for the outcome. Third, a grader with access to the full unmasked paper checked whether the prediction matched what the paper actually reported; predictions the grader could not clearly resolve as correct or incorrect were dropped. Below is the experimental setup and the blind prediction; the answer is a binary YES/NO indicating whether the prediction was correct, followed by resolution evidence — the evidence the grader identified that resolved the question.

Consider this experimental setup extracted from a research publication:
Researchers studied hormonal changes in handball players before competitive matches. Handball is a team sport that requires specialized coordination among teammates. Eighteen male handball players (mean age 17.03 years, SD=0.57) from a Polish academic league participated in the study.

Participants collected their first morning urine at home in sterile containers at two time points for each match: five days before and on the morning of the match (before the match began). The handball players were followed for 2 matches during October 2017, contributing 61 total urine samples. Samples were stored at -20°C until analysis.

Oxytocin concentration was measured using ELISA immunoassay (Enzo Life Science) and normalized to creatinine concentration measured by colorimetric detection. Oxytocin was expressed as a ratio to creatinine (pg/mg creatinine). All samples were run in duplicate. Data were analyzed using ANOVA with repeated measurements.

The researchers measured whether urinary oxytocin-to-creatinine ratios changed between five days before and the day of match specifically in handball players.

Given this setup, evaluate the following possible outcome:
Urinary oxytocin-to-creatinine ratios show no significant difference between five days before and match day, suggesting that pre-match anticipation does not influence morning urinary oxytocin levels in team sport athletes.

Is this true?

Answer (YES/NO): YES